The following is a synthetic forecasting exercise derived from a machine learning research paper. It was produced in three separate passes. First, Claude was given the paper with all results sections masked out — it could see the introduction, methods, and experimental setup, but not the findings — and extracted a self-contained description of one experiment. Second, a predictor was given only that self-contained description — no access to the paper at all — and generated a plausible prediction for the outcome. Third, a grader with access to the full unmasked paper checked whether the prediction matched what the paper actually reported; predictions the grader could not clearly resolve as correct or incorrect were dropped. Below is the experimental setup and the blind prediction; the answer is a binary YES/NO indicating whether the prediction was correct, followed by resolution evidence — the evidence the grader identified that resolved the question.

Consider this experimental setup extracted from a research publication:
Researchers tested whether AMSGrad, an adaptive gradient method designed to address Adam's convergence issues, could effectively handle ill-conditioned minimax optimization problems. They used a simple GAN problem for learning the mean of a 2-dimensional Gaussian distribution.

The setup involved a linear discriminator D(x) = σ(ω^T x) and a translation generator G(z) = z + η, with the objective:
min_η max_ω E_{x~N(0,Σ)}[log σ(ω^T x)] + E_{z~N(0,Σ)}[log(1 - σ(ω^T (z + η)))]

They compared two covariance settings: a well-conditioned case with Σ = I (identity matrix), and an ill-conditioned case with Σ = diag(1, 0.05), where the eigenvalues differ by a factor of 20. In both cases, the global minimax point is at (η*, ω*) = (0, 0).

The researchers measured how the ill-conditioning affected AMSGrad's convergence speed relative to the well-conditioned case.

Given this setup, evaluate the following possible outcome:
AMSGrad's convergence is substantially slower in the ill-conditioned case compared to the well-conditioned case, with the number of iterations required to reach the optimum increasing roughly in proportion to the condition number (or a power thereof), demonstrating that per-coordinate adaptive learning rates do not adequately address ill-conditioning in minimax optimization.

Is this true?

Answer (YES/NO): NO